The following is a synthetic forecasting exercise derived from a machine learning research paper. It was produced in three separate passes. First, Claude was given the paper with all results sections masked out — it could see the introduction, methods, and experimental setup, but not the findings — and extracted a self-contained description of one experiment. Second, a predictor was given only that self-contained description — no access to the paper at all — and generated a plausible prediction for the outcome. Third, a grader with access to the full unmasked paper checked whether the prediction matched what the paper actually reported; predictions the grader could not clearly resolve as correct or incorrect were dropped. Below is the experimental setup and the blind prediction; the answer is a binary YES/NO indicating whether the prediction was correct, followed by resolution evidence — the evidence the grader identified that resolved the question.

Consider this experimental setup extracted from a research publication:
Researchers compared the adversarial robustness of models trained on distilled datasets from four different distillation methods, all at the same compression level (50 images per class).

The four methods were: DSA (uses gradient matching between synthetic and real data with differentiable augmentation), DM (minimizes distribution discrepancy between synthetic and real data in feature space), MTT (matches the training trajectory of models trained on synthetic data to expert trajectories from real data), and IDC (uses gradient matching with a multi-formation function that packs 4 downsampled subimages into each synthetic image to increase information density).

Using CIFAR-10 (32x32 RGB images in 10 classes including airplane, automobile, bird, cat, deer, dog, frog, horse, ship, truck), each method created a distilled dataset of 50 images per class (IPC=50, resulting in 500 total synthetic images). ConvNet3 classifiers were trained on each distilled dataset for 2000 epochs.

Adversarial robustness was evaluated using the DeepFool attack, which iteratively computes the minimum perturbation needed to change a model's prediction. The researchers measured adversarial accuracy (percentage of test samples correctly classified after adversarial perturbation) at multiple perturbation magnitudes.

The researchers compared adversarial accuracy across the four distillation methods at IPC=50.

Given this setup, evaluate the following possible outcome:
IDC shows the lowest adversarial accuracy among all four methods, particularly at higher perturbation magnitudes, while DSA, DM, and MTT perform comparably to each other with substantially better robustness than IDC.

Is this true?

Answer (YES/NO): NO